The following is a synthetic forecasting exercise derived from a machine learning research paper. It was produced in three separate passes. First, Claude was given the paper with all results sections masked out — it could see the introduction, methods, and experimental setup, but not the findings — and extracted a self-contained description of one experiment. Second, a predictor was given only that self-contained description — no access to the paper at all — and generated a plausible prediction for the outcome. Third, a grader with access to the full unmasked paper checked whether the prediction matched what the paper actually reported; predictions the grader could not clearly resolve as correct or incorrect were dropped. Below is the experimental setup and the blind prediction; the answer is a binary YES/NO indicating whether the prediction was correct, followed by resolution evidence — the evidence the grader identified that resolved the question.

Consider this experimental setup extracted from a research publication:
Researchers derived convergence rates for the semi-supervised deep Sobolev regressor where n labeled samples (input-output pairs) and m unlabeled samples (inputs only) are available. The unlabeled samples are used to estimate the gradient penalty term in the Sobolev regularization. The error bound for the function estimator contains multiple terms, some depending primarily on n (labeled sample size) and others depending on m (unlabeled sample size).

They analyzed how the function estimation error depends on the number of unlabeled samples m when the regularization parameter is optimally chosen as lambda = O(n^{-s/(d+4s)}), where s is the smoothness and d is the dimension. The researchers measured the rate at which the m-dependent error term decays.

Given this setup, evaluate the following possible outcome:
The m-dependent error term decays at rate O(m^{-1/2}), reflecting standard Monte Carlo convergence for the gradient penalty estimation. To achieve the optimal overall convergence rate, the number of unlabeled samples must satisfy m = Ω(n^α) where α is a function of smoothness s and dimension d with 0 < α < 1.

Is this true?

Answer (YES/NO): NO